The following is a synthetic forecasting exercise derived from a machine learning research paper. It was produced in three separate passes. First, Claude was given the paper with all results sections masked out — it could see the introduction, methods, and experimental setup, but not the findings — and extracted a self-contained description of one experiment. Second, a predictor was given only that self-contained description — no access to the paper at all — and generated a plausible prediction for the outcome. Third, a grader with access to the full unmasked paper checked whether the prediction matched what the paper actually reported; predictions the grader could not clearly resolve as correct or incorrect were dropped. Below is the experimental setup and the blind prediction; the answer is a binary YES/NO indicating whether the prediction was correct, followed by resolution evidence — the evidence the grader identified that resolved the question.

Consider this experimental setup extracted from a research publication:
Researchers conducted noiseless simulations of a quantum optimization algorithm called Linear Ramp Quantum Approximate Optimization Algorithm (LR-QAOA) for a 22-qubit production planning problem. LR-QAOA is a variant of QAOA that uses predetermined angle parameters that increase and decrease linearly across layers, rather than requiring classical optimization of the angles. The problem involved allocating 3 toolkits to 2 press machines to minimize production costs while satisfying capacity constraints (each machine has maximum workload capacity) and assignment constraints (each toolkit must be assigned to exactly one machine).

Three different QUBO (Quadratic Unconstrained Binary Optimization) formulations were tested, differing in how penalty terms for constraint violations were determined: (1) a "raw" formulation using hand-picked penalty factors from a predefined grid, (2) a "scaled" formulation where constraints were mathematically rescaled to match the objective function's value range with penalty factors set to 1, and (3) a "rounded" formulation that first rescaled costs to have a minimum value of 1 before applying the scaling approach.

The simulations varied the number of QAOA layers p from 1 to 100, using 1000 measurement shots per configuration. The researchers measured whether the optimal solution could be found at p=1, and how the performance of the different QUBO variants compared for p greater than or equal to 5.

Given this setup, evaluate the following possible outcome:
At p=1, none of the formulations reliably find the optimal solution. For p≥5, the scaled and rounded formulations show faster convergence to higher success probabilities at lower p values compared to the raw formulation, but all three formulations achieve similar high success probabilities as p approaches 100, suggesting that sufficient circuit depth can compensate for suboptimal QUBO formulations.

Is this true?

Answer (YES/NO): NO